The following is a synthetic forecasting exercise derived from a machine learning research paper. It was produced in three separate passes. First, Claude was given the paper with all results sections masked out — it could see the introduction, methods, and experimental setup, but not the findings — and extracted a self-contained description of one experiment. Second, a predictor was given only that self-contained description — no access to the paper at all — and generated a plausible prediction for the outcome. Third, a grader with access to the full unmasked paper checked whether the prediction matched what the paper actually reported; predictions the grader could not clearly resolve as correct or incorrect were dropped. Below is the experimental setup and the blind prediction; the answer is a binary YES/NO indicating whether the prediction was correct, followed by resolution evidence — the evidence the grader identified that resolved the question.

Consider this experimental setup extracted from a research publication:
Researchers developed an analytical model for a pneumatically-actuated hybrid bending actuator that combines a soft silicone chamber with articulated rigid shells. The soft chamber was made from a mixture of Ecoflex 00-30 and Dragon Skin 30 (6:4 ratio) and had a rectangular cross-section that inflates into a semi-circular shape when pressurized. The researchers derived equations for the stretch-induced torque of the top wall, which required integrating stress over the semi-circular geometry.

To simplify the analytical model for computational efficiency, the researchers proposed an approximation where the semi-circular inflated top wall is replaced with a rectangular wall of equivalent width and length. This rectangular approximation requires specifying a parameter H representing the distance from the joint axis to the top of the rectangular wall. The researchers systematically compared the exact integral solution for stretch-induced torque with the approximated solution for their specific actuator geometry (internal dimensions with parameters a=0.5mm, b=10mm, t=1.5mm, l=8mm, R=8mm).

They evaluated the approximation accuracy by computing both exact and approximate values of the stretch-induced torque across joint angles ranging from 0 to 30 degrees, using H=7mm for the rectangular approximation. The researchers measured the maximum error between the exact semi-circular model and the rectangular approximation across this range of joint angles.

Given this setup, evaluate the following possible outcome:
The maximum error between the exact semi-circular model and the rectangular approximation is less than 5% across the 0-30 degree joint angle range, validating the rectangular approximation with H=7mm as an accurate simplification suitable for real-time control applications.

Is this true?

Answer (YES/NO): YES